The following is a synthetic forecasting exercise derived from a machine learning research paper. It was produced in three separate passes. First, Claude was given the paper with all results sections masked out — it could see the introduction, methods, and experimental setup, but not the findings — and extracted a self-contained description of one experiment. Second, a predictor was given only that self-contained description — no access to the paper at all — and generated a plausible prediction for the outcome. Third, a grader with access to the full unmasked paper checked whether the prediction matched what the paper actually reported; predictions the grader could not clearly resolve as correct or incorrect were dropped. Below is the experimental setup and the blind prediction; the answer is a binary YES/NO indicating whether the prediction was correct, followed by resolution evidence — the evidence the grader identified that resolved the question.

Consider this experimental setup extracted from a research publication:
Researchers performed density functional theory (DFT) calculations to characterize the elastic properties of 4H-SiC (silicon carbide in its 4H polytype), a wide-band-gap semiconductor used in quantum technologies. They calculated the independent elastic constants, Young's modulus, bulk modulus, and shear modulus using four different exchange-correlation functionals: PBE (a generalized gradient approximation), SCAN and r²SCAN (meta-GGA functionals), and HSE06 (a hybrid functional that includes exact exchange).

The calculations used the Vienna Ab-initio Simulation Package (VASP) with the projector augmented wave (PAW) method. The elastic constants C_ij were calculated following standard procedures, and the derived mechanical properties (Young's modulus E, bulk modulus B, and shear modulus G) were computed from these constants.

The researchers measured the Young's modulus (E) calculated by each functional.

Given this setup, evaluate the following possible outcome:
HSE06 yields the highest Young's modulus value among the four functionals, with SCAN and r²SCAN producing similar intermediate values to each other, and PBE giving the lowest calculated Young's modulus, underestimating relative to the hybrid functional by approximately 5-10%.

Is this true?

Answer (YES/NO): NO